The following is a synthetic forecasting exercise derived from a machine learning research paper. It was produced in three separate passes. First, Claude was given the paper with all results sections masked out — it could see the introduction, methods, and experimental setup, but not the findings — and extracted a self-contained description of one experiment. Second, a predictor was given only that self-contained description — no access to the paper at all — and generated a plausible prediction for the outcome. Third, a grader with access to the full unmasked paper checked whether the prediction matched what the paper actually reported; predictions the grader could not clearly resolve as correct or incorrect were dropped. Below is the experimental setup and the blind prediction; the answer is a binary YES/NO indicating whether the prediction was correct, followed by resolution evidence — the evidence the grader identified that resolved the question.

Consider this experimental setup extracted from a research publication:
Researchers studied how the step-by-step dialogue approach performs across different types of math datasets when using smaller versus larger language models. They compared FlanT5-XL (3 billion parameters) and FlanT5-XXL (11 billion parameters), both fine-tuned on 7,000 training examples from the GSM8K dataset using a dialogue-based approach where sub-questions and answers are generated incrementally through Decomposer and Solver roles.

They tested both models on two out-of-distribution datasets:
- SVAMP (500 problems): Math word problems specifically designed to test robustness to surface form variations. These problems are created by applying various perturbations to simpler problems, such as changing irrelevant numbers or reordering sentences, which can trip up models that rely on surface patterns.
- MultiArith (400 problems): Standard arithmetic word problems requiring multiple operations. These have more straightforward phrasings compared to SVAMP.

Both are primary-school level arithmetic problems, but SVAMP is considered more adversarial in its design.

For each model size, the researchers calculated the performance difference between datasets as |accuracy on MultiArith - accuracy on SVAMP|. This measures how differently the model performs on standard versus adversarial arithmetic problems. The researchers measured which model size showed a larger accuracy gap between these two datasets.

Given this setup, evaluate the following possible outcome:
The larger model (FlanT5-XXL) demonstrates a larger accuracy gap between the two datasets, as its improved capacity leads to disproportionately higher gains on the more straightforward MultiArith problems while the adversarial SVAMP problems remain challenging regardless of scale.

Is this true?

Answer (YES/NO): YES